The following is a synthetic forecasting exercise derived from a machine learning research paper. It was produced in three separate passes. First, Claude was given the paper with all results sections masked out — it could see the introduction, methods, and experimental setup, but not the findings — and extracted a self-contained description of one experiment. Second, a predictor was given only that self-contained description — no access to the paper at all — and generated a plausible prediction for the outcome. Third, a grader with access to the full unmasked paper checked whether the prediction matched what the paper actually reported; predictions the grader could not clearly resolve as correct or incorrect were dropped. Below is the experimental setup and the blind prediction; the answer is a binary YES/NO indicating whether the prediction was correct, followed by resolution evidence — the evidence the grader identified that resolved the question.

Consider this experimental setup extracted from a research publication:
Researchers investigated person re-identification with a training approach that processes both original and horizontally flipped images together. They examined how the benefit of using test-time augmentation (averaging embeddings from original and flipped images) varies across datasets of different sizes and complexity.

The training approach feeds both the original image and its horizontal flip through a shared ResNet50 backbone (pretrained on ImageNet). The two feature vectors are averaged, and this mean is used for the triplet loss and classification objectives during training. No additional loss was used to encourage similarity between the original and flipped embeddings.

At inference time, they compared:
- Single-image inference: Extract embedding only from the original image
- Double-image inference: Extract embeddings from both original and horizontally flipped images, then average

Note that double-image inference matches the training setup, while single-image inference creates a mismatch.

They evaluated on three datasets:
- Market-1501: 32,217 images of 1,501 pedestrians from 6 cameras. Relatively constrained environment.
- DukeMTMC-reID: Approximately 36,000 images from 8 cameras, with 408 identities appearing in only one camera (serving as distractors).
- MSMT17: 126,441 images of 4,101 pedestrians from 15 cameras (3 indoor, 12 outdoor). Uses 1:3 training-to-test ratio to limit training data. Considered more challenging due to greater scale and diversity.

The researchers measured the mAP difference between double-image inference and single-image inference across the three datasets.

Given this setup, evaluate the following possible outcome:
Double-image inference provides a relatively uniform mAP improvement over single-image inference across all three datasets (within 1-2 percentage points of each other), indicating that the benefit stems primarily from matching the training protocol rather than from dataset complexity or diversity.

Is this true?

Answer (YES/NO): NO